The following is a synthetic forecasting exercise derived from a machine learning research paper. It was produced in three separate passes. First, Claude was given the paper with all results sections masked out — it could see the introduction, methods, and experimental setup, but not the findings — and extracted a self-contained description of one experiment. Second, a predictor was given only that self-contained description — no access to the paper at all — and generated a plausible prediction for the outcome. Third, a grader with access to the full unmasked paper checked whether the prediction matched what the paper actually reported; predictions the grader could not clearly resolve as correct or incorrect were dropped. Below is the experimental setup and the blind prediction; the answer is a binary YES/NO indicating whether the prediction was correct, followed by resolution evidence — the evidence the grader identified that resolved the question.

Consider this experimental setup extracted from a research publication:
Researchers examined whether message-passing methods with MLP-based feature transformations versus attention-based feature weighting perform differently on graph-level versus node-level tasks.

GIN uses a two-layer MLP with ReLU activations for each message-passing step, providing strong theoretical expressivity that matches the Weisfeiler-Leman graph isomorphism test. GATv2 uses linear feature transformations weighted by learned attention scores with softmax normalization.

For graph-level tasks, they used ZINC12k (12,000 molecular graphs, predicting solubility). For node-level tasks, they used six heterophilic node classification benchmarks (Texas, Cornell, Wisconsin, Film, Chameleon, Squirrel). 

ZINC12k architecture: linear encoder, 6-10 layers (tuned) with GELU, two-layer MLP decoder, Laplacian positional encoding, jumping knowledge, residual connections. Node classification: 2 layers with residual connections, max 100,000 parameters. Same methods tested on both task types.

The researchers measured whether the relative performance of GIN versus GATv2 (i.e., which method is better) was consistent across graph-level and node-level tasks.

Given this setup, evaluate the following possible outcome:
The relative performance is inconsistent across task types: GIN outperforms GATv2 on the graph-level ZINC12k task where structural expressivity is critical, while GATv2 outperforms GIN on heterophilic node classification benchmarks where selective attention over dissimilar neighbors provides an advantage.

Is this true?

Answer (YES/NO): YES